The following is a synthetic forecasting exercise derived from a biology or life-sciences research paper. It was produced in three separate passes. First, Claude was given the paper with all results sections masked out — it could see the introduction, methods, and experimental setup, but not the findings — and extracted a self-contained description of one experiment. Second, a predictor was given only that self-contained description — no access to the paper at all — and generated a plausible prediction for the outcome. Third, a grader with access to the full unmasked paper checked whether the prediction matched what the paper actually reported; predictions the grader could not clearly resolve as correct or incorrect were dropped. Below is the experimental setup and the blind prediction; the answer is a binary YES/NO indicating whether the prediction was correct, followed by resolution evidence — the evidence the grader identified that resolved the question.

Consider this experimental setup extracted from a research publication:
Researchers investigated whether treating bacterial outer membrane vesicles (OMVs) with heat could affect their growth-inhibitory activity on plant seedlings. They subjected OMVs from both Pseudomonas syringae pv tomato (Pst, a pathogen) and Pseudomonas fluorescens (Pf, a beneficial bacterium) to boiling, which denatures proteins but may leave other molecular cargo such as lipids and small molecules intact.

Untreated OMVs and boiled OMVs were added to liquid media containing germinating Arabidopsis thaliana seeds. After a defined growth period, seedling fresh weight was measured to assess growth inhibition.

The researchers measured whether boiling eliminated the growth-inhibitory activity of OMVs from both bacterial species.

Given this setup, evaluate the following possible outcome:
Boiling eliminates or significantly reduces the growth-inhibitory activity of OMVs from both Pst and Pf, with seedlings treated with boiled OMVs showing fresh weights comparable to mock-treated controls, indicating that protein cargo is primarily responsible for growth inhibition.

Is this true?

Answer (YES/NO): YES